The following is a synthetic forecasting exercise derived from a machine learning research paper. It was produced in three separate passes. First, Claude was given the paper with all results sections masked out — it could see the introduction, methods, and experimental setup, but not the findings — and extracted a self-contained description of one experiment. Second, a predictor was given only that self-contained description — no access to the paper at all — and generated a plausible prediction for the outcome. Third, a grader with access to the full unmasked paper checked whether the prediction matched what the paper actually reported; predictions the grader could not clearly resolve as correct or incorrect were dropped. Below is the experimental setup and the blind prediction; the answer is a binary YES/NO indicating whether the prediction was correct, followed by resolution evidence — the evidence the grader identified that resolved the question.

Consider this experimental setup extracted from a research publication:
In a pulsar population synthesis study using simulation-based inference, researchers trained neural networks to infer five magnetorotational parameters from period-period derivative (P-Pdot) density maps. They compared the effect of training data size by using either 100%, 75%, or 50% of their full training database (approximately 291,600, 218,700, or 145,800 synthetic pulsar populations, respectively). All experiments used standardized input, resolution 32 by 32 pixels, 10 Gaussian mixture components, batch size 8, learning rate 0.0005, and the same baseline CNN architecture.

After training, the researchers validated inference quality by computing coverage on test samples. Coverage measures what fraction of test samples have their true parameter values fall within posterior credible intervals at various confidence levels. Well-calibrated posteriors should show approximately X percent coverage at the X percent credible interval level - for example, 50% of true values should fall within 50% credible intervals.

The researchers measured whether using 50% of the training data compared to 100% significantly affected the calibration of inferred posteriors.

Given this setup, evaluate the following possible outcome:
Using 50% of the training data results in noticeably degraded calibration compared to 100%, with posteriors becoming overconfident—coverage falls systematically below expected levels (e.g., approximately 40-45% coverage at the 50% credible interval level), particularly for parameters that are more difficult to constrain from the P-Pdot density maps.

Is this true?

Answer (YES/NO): NO